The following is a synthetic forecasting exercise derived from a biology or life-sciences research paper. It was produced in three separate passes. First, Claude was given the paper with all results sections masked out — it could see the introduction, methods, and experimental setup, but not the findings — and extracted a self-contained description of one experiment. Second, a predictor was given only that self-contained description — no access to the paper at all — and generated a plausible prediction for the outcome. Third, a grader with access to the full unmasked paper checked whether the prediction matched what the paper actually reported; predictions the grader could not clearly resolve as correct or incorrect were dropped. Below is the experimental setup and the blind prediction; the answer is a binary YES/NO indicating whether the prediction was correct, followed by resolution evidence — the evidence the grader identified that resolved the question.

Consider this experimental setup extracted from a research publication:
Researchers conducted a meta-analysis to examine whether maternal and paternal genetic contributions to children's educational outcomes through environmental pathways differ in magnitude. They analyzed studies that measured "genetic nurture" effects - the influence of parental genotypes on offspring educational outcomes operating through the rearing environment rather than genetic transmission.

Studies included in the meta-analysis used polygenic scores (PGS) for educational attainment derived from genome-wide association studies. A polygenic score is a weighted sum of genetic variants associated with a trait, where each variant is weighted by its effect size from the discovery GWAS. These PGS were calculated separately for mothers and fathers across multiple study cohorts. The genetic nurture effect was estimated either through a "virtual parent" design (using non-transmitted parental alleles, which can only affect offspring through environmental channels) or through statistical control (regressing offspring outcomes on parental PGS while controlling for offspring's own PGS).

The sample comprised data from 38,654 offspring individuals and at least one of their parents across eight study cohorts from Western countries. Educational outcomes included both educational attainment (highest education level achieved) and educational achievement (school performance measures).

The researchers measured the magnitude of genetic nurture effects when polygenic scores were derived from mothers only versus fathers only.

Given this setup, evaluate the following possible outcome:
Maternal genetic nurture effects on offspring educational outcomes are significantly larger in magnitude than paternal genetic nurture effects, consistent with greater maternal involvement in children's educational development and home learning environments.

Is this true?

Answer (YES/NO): NO